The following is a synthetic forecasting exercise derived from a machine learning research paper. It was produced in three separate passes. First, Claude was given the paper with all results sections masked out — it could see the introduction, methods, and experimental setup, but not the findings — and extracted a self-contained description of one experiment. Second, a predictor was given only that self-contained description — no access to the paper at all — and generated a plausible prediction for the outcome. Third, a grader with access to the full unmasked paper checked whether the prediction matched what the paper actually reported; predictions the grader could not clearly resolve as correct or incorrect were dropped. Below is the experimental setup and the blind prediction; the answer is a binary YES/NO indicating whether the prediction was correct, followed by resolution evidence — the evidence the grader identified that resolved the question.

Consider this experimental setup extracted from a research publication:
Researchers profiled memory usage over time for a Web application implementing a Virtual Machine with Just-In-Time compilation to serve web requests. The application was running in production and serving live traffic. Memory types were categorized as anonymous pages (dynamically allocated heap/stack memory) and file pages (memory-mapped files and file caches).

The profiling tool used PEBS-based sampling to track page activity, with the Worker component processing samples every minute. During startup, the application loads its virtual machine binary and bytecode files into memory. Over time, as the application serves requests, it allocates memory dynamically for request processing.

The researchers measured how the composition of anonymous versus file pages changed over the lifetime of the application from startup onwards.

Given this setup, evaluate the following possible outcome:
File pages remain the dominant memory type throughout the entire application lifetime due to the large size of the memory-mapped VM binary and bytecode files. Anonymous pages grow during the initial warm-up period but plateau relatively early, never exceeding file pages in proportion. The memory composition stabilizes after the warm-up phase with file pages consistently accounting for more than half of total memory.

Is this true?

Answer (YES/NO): NO